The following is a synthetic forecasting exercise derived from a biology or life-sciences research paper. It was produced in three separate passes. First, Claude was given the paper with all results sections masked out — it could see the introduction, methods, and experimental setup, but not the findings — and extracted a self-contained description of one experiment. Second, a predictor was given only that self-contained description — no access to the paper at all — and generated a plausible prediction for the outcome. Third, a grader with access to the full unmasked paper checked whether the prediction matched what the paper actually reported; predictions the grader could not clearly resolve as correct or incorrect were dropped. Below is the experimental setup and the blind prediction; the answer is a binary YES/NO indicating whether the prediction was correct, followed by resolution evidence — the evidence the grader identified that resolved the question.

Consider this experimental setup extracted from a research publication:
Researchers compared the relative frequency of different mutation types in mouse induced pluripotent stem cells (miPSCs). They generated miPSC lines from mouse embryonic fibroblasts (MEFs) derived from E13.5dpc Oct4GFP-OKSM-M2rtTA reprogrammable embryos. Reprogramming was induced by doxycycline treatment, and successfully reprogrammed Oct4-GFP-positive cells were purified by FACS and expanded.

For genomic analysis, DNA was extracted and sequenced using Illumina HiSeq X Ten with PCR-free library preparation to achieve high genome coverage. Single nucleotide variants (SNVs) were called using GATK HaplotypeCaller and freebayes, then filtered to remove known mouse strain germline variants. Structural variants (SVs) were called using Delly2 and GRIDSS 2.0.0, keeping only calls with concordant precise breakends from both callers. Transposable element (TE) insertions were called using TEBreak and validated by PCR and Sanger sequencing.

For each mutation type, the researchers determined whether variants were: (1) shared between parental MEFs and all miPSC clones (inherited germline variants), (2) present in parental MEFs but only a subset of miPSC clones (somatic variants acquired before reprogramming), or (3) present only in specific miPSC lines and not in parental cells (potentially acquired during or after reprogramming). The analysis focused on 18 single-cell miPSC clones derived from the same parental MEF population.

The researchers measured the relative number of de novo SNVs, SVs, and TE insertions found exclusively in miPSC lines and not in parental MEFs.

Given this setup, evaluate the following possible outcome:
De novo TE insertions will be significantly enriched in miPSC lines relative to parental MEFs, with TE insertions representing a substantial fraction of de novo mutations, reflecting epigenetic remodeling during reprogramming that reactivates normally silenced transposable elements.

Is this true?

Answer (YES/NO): NO